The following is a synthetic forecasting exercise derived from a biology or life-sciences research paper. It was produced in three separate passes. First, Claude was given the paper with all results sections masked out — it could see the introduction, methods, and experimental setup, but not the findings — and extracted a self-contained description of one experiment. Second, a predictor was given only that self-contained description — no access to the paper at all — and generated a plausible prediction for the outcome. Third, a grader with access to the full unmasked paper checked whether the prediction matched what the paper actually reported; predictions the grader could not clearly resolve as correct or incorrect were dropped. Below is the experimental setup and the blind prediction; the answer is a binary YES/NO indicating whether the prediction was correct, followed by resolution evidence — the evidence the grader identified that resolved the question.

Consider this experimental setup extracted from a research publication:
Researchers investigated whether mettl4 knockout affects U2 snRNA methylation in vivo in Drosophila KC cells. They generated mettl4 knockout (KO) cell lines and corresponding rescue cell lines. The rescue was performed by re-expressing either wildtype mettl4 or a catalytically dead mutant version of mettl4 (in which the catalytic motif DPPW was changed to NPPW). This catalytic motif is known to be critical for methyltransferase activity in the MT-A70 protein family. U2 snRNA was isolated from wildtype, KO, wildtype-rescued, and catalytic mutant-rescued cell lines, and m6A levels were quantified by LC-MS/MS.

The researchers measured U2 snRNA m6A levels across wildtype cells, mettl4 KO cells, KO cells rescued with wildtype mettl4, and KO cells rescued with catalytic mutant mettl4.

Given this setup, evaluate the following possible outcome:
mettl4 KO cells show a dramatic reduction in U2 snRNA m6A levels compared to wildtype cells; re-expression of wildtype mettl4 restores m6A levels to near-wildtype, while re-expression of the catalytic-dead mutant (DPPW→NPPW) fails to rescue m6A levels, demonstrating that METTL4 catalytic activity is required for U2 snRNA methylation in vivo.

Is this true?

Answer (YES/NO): YES